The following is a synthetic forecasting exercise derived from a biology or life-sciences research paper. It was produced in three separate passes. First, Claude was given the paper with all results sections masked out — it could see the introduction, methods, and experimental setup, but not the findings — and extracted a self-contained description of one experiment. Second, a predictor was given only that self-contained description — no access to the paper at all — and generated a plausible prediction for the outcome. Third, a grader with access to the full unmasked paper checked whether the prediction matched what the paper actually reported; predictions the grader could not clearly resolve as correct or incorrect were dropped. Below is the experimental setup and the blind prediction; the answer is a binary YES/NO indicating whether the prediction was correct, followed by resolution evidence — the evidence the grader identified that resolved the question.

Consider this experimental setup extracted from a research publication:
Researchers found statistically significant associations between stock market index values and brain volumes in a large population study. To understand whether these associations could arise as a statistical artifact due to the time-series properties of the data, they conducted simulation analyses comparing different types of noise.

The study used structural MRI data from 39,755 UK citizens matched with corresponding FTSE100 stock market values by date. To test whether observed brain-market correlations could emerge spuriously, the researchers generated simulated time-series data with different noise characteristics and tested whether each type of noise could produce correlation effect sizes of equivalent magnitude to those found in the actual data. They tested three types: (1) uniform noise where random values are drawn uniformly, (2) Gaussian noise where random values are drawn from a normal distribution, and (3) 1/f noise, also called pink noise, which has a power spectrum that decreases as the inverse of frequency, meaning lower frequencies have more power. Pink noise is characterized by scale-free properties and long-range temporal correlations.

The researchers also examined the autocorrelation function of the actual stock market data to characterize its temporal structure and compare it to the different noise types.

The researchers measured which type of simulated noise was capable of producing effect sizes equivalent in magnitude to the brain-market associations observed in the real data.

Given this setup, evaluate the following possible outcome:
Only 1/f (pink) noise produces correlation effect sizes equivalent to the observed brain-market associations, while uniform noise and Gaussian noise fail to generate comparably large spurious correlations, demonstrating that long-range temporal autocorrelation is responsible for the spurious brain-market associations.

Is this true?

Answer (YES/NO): NO